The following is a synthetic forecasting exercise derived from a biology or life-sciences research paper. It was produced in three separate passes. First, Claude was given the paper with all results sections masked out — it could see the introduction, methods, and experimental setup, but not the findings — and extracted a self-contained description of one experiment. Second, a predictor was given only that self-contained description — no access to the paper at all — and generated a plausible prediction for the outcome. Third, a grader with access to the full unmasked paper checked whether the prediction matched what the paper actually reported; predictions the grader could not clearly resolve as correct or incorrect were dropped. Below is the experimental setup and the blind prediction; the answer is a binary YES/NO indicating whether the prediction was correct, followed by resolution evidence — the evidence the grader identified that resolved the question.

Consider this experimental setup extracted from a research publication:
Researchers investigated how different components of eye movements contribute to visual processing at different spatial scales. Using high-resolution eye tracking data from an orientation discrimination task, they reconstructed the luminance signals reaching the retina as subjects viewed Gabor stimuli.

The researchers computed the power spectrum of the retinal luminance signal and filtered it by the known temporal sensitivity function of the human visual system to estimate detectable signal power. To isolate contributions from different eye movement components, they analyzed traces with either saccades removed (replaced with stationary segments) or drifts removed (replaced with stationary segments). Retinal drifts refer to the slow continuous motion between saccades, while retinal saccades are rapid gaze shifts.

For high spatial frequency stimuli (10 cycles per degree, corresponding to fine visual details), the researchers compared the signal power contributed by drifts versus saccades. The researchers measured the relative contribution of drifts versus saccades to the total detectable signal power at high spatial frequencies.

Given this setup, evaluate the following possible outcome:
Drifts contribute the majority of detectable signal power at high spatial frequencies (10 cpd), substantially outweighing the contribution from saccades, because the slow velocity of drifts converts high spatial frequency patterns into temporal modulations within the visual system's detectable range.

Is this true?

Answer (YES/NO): YES